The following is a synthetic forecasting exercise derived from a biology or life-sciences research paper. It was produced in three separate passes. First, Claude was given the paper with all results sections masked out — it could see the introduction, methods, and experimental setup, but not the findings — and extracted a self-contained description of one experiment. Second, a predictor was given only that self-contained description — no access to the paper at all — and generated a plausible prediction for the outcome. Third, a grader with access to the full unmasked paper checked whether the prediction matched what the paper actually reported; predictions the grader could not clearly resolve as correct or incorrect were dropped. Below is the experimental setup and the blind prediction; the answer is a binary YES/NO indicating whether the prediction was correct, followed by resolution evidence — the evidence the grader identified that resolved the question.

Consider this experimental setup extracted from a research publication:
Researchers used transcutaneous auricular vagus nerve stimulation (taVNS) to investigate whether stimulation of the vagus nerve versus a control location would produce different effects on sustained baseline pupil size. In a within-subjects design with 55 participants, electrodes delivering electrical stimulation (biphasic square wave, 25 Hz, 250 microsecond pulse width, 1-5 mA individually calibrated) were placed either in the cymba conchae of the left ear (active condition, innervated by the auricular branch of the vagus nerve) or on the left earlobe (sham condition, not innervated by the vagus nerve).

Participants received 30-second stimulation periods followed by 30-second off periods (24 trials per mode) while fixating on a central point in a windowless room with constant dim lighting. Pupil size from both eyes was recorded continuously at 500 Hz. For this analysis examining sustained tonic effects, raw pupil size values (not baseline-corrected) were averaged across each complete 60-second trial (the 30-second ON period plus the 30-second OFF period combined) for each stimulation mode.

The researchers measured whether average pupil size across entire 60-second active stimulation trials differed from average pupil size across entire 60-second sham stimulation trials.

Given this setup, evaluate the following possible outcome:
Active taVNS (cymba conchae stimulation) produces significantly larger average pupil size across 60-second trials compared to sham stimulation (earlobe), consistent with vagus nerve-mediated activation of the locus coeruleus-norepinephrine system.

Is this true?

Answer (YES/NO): NO